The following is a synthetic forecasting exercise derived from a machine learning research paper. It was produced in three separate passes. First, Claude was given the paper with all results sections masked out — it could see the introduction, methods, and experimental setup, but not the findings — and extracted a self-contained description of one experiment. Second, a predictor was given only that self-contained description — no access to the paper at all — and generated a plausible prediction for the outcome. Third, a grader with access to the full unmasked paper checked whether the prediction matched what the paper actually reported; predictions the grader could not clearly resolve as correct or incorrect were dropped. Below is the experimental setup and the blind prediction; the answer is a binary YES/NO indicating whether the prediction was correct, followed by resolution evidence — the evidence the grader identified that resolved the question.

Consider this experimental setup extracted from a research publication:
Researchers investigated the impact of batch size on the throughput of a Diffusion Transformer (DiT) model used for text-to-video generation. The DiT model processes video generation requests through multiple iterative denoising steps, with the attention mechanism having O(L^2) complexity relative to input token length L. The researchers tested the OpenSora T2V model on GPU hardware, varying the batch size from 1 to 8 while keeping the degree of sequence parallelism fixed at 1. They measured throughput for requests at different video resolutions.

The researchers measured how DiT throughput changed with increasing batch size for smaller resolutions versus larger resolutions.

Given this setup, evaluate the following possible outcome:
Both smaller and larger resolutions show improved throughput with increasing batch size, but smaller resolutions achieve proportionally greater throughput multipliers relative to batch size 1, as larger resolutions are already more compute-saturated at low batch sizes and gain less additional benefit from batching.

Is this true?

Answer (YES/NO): NO